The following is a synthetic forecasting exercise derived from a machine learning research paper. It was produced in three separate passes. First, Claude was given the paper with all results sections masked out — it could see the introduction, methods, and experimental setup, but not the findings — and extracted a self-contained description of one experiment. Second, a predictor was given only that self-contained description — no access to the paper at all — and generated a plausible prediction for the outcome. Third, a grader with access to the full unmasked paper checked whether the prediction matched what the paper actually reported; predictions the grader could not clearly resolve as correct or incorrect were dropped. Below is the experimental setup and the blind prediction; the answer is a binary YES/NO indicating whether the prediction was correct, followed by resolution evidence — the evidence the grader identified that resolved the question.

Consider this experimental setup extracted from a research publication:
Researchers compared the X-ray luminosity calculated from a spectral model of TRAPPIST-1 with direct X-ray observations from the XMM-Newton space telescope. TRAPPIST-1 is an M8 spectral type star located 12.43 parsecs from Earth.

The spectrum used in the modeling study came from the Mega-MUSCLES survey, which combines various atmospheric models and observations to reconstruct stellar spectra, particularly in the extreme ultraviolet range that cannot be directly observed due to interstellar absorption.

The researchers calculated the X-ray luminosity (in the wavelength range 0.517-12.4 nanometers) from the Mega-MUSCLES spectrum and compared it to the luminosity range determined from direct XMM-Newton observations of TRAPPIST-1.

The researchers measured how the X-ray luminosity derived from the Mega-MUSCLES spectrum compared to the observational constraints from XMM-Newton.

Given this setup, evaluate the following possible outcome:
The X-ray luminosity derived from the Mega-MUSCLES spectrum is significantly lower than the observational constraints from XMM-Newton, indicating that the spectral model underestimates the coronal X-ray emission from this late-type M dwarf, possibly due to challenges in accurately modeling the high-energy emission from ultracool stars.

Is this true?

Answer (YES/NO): NO